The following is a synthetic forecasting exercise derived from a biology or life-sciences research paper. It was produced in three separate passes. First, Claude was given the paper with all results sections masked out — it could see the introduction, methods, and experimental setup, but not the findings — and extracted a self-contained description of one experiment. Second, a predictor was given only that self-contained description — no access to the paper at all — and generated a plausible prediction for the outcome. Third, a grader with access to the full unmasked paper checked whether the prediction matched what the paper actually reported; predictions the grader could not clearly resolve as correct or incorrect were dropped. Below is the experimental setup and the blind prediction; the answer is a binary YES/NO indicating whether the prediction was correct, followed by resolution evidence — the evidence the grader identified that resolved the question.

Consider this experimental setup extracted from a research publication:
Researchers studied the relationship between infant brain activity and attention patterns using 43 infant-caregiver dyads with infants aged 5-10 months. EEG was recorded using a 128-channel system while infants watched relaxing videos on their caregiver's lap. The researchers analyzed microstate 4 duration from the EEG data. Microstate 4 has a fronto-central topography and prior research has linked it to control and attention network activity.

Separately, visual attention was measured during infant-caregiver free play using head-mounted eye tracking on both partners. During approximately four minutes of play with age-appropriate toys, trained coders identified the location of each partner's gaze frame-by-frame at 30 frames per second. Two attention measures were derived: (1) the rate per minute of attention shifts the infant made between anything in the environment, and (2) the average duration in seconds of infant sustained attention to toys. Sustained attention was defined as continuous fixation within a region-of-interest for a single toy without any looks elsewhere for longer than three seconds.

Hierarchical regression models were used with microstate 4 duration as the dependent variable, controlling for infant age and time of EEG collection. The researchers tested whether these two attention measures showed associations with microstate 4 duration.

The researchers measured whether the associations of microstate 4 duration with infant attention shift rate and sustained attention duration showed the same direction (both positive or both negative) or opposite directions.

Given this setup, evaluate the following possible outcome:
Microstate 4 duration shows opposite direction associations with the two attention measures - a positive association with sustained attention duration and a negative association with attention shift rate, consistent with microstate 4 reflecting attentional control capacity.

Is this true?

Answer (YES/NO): YES